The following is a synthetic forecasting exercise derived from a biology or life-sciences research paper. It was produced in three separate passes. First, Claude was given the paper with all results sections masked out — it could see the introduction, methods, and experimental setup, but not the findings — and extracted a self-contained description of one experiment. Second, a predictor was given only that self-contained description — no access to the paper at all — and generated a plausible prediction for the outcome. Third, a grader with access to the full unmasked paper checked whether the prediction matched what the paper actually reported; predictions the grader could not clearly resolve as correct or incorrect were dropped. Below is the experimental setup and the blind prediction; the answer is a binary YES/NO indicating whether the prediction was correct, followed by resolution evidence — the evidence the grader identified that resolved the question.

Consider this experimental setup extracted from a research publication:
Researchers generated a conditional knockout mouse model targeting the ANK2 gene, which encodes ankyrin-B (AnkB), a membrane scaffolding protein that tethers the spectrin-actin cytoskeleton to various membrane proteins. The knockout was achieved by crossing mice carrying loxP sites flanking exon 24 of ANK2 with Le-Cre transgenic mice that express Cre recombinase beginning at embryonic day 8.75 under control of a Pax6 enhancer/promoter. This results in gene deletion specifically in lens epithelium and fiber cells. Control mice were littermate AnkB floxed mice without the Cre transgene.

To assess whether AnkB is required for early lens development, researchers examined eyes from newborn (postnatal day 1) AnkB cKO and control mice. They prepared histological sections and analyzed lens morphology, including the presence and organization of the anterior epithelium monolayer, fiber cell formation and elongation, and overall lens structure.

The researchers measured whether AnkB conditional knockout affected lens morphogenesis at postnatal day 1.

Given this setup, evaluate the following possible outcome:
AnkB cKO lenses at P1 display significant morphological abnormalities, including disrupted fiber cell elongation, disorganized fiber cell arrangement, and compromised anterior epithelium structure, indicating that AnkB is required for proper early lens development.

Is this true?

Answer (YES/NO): NO